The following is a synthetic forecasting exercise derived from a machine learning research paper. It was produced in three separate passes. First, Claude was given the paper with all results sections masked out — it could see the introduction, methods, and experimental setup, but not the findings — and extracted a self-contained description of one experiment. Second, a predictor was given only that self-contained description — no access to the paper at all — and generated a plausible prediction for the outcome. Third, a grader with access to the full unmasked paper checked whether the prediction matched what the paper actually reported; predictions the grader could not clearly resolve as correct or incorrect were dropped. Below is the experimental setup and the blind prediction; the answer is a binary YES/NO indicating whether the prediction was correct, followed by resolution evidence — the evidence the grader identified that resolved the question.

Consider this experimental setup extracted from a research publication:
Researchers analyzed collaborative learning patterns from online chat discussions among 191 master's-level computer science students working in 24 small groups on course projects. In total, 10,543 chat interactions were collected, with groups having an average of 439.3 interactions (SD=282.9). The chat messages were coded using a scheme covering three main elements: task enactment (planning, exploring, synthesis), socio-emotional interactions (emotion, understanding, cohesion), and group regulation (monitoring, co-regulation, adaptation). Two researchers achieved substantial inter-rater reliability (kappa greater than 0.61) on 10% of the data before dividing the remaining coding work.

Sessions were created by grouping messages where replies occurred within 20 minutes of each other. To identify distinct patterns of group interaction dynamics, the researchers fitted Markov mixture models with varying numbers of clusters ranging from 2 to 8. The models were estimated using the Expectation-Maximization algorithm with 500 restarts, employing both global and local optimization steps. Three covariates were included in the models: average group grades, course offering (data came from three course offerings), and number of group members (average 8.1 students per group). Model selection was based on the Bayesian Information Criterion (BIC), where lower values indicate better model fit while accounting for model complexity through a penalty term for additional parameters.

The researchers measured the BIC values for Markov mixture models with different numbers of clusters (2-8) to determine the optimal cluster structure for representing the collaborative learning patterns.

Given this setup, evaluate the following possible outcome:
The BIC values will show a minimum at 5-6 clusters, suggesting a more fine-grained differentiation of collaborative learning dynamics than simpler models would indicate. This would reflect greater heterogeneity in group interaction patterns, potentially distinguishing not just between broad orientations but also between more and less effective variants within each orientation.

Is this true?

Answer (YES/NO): NO